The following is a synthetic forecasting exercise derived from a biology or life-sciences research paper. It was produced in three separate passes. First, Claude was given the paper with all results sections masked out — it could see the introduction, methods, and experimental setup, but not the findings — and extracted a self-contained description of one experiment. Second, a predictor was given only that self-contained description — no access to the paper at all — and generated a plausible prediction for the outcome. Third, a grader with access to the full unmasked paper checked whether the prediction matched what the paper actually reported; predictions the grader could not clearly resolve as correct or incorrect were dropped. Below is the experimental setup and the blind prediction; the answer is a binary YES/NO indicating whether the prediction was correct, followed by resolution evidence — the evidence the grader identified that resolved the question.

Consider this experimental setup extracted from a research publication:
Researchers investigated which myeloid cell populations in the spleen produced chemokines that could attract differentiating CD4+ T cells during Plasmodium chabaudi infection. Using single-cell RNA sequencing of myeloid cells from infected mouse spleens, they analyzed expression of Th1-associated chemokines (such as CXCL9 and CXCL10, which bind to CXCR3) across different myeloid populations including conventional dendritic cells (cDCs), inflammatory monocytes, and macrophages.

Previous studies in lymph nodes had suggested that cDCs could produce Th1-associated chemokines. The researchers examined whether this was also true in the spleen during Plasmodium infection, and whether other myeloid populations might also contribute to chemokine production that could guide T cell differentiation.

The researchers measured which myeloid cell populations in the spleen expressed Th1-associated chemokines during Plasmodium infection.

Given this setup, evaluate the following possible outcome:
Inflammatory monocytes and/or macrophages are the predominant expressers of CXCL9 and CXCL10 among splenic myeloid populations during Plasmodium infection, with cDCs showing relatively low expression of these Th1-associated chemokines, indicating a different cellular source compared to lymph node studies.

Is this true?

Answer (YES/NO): NO